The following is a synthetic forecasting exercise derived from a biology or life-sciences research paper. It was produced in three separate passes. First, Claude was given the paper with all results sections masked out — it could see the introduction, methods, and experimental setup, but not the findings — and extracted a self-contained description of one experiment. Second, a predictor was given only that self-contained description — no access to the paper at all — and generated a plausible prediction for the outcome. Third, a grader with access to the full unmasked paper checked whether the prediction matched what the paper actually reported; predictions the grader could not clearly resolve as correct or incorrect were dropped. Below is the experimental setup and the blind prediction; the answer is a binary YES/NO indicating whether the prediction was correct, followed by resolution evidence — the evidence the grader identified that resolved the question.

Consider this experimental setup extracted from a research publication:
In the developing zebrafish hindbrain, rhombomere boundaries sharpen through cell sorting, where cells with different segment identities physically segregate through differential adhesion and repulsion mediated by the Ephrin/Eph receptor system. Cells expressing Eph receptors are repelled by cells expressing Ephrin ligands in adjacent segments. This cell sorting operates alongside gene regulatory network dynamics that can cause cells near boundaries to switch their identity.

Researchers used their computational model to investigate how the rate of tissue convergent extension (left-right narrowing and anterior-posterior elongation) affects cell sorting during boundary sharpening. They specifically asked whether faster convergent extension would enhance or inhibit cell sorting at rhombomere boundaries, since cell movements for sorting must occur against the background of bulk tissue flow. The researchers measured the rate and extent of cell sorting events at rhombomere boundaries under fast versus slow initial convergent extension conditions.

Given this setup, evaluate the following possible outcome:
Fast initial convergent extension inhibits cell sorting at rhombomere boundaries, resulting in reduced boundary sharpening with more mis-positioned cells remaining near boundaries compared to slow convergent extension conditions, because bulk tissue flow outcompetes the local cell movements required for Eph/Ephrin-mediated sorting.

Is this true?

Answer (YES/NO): NO